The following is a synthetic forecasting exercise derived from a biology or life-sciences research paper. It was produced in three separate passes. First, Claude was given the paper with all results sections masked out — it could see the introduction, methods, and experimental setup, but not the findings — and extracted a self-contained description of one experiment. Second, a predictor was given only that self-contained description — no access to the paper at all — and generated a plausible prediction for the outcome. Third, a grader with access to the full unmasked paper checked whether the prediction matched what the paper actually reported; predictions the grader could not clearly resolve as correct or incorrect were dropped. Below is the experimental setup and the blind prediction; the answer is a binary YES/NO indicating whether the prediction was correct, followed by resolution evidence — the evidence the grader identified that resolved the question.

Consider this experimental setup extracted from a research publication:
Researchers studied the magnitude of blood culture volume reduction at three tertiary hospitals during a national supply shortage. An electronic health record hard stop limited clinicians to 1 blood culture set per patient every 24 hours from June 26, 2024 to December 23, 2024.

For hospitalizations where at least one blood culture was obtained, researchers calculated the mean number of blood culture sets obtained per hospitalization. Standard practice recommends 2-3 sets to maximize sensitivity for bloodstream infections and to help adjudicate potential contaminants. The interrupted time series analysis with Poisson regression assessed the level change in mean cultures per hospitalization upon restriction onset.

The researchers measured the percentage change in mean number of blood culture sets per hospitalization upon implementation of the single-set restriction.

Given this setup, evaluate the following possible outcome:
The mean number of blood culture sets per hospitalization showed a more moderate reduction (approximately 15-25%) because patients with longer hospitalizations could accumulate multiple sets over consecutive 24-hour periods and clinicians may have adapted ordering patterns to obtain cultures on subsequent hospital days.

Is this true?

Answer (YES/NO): NO